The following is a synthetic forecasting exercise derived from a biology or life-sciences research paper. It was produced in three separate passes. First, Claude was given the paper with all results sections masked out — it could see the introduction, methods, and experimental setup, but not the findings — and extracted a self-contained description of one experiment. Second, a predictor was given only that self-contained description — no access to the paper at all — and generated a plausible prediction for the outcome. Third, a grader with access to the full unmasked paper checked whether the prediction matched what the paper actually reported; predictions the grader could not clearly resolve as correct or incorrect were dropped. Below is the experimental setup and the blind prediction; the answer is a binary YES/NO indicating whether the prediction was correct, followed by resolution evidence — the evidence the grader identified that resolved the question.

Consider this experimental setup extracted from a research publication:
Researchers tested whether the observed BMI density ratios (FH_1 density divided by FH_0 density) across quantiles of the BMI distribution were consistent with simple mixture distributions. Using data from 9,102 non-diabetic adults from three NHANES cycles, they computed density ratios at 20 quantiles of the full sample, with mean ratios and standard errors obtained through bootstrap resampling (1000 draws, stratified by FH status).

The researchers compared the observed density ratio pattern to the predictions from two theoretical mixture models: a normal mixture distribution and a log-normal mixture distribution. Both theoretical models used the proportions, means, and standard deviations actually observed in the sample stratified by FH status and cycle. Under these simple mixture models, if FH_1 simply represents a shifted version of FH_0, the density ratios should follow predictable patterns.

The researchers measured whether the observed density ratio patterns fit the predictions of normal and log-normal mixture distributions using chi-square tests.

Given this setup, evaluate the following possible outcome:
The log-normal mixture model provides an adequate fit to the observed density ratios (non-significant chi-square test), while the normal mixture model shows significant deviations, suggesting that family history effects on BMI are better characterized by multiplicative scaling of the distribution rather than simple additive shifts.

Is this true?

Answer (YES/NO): NO